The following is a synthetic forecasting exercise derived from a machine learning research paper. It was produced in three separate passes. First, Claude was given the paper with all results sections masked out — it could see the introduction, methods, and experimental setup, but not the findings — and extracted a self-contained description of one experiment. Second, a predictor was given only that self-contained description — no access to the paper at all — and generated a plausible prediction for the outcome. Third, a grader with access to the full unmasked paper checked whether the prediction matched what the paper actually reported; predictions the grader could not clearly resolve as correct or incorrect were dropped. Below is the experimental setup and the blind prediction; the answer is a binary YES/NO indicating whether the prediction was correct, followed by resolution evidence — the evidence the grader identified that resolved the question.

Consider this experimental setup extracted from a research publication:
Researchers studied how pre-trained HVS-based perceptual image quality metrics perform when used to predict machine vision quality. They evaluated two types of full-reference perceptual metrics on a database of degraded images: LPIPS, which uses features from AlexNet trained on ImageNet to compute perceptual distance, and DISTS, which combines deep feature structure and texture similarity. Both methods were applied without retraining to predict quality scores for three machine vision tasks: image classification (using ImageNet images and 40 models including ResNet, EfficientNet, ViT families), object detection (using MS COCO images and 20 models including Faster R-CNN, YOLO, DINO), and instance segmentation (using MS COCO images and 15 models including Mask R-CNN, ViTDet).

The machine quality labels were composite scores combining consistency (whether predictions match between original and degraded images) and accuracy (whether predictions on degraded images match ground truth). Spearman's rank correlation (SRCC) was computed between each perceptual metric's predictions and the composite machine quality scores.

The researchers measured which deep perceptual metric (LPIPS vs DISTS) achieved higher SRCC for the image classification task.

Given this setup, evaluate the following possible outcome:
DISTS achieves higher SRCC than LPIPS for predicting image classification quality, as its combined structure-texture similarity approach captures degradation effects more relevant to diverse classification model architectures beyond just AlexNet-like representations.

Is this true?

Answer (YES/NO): YES